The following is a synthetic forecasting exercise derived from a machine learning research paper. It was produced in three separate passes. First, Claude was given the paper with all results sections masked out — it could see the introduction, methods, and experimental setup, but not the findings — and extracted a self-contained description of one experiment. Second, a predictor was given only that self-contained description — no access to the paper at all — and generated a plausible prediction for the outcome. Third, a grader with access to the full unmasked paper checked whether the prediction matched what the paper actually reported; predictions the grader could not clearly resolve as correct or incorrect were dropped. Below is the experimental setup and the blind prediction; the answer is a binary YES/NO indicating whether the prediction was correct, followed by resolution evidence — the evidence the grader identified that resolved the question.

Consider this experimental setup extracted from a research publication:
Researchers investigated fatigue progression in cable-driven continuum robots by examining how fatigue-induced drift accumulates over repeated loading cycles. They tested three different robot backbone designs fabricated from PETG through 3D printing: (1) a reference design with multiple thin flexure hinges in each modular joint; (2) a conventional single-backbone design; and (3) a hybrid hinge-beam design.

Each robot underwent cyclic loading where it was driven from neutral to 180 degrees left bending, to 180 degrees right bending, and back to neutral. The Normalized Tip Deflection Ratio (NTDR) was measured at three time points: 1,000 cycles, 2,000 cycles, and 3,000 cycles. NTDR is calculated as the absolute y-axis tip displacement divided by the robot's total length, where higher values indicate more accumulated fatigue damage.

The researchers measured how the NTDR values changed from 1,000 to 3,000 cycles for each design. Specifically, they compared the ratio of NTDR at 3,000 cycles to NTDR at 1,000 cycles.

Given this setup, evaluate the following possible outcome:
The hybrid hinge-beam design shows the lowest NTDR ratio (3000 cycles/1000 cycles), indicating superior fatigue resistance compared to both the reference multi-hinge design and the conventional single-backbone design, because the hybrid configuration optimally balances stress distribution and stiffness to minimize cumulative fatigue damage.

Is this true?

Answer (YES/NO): YES